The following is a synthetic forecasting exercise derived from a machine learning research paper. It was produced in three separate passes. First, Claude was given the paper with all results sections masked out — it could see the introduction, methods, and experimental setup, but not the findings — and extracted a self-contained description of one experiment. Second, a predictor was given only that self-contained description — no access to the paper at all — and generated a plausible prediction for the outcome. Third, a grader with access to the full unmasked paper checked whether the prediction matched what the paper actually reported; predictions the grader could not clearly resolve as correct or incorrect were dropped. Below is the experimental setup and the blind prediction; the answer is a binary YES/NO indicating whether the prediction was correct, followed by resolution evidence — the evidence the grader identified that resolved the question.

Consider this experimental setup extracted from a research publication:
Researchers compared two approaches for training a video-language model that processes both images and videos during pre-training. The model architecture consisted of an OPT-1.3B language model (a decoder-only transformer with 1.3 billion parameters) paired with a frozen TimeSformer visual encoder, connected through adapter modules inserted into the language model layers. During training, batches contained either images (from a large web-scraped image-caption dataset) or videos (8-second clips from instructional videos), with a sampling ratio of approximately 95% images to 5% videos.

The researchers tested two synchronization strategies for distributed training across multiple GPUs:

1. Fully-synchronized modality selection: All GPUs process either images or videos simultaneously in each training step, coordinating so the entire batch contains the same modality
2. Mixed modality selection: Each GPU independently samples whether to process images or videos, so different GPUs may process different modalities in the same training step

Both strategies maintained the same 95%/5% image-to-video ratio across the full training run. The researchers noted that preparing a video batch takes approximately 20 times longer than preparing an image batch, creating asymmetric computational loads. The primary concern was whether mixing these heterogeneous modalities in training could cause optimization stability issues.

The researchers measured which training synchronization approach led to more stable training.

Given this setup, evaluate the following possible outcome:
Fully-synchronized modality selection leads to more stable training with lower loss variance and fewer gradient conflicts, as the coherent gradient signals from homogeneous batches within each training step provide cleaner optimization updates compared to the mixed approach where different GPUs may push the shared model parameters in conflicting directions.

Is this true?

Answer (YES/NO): NO